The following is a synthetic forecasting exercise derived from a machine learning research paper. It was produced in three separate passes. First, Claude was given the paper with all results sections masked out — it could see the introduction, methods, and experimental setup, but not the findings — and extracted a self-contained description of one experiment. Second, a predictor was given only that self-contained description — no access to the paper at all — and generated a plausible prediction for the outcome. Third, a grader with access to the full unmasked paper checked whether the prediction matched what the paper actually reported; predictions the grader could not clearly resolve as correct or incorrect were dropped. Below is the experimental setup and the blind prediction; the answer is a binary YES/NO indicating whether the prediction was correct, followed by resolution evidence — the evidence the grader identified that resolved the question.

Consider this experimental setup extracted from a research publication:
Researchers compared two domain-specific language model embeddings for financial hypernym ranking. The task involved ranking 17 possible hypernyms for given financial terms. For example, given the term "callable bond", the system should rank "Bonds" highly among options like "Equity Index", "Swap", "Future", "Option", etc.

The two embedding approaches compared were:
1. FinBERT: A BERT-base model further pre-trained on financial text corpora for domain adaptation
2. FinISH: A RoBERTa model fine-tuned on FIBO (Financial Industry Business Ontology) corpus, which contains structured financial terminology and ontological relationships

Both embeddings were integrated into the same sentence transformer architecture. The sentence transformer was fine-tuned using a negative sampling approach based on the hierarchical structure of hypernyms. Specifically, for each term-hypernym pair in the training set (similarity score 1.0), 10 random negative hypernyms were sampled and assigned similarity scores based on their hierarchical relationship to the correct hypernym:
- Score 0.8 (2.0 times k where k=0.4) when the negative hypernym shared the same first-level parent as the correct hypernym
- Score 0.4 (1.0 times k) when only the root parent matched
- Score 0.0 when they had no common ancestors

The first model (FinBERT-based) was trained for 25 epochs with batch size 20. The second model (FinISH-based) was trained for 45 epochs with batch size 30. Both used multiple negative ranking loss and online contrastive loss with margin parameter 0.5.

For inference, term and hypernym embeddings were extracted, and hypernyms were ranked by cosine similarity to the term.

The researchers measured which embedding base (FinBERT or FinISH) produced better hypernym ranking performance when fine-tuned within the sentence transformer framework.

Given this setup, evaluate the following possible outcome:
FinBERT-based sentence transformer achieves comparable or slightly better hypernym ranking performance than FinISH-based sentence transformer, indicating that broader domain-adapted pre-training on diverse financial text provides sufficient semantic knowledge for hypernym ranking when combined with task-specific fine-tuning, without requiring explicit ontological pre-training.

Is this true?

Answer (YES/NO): NO